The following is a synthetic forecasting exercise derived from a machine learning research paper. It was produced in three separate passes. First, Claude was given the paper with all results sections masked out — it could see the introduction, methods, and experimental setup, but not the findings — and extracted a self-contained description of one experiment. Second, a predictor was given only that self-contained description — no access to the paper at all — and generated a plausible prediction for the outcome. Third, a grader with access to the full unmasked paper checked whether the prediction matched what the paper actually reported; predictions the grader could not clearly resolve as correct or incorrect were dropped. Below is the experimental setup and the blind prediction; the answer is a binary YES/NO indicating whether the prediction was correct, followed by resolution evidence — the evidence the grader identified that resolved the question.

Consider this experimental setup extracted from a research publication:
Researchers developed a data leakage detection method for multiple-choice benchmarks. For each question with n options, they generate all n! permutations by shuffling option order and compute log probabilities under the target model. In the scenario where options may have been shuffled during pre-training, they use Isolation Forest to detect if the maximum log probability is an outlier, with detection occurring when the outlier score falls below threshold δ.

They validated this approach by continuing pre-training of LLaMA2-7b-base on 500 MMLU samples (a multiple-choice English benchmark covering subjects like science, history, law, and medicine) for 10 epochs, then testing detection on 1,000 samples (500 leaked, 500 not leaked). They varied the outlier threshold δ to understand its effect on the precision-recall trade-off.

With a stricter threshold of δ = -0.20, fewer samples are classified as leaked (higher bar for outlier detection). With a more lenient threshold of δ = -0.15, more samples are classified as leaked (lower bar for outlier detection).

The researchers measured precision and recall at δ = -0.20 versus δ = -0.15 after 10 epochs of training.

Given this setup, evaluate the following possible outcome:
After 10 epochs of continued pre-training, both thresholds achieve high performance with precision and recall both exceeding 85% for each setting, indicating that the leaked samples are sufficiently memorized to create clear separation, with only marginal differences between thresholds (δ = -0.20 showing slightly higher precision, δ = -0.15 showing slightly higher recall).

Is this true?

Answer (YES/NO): NO